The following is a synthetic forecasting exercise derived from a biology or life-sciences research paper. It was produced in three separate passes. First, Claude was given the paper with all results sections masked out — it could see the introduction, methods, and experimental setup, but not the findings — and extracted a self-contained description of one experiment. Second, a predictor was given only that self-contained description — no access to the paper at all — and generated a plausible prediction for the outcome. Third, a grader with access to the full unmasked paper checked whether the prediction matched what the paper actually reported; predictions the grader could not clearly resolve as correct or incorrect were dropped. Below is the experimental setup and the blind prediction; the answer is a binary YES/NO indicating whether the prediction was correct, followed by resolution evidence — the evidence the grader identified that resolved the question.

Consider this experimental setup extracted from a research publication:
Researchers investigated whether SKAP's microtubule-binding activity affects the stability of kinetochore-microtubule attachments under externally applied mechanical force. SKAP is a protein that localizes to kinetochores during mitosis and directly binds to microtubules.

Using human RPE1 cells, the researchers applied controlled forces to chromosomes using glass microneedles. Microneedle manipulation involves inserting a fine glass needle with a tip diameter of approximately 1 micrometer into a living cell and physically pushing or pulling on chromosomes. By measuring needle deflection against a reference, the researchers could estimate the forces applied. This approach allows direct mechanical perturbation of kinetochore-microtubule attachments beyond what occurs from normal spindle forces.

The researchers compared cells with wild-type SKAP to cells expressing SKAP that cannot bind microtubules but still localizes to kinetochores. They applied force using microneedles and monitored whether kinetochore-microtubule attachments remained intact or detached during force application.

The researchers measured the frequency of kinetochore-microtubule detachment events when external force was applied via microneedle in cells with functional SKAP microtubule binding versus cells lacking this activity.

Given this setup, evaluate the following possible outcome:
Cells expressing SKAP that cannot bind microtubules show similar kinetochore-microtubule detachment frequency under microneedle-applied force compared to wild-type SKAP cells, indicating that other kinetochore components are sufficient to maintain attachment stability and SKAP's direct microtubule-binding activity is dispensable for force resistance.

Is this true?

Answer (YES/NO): NO